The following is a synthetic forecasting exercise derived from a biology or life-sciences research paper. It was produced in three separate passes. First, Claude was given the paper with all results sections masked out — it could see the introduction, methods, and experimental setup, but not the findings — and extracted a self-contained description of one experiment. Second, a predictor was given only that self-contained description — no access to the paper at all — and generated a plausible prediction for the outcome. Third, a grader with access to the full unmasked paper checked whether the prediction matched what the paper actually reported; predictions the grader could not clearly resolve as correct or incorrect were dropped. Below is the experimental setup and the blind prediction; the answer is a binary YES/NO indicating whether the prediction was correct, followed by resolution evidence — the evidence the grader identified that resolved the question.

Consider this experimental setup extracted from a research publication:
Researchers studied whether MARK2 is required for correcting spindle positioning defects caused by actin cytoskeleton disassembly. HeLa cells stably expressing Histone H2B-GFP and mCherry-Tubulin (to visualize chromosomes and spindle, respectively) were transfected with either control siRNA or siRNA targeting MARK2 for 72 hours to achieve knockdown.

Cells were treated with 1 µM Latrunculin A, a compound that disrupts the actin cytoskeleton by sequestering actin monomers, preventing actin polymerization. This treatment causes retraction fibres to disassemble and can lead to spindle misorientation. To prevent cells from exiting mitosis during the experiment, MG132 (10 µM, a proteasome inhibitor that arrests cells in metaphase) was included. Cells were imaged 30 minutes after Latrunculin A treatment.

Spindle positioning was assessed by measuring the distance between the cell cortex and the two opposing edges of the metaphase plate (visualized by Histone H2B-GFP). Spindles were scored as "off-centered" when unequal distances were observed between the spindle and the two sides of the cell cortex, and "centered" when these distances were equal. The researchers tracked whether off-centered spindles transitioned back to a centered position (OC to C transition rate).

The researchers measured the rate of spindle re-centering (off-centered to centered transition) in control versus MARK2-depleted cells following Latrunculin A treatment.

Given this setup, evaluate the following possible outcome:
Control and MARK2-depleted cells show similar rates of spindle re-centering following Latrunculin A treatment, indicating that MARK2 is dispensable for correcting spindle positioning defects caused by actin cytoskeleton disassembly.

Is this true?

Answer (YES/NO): NO